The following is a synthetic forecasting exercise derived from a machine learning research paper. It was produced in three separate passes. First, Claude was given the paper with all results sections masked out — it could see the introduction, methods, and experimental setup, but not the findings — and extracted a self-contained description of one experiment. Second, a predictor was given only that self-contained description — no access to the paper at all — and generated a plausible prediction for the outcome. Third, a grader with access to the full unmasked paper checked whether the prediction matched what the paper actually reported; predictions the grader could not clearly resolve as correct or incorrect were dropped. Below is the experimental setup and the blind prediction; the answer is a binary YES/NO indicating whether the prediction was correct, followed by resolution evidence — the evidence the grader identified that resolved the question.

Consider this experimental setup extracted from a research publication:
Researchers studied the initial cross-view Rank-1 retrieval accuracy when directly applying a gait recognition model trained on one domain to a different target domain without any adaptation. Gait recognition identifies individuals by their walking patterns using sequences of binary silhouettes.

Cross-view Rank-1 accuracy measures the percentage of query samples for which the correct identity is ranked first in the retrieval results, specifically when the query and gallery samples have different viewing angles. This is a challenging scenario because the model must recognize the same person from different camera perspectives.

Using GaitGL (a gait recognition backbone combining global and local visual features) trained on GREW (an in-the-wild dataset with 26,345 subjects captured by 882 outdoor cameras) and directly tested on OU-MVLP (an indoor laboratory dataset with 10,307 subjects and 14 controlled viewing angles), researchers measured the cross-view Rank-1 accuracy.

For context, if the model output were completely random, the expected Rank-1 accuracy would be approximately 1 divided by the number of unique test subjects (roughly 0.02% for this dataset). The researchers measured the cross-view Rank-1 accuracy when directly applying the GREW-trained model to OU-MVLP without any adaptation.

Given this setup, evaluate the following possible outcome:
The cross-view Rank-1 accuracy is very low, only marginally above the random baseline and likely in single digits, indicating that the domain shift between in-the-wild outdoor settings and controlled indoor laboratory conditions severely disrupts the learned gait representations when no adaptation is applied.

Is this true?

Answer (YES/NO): NO